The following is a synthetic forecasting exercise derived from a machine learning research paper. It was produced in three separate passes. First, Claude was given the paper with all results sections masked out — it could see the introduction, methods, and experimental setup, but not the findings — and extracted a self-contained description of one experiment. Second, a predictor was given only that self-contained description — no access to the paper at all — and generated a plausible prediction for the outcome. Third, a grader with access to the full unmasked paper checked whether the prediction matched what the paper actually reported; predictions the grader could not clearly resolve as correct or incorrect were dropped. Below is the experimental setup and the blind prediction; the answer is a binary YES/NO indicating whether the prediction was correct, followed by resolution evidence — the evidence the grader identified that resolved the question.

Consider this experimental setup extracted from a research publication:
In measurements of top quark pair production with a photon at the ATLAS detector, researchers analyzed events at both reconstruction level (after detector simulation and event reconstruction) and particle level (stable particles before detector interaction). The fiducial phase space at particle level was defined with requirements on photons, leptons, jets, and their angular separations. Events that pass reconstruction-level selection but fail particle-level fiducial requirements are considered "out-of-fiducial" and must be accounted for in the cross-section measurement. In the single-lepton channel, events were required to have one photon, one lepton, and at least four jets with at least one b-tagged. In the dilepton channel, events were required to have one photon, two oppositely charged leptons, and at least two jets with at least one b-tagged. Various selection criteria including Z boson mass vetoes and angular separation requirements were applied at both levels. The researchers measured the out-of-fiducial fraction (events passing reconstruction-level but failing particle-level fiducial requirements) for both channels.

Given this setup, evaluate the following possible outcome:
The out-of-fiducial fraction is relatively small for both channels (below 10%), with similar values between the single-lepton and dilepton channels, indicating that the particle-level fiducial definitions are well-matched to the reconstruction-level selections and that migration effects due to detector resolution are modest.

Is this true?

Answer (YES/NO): NO